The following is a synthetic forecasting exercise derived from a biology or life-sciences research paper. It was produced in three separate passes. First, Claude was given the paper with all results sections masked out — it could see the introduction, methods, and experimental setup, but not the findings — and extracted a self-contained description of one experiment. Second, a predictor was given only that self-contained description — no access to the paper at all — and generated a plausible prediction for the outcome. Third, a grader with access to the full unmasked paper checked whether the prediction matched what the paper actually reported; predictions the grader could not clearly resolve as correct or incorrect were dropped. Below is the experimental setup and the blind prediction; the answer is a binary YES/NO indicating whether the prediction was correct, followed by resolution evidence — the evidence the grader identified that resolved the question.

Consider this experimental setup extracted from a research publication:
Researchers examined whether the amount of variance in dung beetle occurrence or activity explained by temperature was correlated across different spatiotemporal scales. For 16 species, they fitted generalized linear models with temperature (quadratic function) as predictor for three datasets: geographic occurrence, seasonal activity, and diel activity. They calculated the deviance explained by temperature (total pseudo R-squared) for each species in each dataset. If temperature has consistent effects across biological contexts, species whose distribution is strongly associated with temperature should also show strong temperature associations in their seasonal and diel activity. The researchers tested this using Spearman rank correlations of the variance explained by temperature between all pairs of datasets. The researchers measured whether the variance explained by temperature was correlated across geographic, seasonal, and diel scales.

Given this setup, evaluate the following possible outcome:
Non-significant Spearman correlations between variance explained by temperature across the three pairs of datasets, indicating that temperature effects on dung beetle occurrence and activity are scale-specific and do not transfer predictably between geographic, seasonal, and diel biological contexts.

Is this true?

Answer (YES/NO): YES